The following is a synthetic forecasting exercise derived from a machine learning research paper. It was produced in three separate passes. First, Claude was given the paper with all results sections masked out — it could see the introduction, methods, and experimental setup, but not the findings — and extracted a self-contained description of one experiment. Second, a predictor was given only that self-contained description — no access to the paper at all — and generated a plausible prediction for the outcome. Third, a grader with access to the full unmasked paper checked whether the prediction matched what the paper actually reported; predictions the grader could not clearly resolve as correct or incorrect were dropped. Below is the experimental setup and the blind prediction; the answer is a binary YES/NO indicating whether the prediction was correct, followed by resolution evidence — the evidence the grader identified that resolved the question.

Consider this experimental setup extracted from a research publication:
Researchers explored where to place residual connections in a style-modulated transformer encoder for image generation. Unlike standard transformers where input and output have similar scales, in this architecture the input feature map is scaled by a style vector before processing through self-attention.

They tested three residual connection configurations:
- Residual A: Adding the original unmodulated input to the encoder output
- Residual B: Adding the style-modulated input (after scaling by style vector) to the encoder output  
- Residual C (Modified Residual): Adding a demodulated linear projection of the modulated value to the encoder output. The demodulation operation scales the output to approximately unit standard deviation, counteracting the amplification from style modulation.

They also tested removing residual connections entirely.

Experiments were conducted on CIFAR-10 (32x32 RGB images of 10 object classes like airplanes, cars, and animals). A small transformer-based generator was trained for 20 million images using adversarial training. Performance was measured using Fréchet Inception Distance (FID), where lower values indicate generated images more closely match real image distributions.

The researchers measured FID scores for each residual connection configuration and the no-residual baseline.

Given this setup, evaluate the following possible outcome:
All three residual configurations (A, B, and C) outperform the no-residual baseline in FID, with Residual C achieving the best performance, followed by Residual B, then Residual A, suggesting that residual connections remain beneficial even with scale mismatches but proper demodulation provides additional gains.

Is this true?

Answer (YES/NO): YES